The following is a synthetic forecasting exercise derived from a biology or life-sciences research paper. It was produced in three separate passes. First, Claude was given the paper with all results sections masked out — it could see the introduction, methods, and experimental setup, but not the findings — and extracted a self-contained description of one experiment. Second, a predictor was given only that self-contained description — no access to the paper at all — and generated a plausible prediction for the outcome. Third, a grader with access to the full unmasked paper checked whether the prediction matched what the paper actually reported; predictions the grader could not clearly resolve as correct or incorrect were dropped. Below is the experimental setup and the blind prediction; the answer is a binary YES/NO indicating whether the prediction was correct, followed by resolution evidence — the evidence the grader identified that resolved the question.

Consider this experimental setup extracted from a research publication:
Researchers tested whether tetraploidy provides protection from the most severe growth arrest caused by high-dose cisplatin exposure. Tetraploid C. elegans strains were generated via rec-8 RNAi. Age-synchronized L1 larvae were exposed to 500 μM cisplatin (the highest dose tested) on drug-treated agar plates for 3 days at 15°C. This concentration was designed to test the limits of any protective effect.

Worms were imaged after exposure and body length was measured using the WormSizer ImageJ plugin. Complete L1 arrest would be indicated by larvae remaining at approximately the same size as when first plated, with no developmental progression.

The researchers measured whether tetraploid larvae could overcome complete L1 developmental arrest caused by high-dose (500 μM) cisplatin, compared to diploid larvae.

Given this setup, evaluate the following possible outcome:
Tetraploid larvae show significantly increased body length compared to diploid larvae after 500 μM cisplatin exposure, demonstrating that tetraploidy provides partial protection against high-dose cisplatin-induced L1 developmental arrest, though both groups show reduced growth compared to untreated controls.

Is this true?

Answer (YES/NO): NO